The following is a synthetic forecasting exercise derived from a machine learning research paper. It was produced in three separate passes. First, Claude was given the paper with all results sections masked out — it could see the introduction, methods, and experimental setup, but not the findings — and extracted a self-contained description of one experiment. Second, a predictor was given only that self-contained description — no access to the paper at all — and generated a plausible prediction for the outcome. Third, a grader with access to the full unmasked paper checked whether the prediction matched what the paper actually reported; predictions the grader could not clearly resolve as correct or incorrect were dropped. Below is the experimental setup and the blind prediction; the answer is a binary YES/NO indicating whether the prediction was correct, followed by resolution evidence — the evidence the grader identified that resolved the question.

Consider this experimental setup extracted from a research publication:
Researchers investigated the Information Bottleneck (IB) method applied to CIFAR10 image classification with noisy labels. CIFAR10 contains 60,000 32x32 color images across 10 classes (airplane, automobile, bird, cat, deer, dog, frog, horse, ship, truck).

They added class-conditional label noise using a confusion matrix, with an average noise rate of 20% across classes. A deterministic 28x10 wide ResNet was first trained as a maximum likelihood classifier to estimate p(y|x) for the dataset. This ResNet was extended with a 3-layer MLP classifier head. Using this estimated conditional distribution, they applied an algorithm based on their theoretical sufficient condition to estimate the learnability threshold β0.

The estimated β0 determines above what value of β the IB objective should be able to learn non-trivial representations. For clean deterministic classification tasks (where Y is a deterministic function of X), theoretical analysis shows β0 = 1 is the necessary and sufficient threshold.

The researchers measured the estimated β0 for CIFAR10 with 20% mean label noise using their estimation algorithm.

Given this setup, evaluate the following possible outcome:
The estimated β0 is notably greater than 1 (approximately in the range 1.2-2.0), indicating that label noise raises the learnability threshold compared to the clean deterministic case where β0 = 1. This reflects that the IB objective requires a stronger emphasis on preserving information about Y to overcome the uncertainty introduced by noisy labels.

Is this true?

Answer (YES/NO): NO